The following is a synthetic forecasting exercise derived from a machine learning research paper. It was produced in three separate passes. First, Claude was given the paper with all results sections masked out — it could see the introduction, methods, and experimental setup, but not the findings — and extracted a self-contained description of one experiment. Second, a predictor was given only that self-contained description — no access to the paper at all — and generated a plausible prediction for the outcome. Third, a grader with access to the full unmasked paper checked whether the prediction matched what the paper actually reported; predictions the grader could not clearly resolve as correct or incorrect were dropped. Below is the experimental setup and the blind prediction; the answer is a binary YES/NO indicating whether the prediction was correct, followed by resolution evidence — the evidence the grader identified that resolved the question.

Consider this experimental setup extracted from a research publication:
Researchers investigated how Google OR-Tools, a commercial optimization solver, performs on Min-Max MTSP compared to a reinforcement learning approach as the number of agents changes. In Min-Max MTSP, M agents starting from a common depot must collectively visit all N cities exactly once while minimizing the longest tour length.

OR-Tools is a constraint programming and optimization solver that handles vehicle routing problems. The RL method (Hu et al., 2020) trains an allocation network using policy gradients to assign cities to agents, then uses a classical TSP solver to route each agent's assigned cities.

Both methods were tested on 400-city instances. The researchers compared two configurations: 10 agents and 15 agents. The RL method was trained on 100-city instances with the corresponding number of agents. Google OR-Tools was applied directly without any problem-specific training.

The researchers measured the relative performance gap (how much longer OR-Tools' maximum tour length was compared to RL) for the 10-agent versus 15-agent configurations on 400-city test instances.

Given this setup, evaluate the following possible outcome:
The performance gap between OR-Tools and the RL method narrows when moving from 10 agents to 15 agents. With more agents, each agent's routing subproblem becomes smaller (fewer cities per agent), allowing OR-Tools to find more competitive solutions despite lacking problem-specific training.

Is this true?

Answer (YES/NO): NO